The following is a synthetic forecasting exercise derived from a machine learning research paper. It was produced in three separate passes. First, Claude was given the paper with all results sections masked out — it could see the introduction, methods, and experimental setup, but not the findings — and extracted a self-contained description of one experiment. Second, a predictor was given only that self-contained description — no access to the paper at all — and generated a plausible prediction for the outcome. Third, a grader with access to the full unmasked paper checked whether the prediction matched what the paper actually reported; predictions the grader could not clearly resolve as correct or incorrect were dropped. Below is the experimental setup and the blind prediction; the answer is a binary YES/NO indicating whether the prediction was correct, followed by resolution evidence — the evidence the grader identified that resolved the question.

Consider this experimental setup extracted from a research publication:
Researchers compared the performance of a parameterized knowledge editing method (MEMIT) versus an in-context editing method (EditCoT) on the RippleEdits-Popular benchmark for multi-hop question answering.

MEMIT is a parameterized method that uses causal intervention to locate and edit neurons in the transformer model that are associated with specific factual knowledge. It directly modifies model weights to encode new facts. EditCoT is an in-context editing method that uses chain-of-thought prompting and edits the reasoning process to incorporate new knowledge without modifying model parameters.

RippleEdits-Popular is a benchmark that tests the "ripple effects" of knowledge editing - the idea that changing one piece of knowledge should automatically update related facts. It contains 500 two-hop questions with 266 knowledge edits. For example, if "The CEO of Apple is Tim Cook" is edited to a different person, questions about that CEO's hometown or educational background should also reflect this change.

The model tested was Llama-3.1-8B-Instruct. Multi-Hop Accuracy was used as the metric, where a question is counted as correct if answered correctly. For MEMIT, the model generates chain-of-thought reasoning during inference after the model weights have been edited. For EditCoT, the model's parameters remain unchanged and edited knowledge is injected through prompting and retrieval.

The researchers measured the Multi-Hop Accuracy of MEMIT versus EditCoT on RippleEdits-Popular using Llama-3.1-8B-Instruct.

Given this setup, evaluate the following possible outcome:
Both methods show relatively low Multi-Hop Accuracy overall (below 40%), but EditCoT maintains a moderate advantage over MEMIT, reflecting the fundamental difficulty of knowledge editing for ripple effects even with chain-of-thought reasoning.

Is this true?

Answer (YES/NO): NO